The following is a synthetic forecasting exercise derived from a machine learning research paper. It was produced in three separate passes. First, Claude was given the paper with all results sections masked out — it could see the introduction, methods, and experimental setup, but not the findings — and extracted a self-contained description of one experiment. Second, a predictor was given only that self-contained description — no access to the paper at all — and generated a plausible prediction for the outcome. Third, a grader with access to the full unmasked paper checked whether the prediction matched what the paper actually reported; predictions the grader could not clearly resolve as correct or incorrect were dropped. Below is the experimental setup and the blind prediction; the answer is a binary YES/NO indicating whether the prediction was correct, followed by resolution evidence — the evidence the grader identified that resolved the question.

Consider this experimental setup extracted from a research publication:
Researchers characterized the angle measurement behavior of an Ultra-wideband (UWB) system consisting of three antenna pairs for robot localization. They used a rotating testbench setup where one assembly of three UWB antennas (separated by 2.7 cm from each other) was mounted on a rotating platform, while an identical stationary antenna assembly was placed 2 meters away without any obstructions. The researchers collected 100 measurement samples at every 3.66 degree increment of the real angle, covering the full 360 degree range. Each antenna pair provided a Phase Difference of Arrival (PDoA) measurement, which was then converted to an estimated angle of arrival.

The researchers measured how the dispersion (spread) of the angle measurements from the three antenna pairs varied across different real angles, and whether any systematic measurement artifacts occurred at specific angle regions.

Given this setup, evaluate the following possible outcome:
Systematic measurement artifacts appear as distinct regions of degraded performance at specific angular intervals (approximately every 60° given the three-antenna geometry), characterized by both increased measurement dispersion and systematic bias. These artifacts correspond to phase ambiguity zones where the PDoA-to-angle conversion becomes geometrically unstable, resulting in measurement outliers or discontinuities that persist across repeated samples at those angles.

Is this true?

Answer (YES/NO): NO